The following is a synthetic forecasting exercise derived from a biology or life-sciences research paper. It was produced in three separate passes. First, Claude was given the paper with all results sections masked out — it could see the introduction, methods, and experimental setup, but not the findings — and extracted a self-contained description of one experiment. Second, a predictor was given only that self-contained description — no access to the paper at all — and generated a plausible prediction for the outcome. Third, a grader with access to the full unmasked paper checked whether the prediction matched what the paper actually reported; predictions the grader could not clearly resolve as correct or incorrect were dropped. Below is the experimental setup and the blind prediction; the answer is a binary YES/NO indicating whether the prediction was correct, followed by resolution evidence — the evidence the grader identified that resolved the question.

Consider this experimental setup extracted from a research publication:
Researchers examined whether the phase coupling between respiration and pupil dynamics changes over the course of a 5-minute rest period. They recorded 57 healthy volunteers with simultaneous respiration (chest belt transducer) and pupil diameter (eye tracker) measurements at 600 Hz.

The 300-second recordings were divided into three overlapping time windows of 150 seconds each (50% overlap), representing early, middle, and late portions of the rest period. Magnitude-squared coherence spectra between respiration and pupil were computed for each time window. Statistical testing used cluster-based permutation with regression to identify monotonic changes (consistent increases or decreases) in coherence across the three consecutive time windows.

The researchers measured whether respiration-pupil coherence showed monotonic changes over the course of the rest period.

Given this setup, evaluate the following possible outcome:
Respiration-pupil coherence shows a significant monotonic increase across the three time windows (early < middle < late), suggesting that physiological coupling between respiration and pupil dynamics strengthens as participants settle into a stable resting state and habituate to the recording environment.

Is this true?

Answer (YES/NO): NO